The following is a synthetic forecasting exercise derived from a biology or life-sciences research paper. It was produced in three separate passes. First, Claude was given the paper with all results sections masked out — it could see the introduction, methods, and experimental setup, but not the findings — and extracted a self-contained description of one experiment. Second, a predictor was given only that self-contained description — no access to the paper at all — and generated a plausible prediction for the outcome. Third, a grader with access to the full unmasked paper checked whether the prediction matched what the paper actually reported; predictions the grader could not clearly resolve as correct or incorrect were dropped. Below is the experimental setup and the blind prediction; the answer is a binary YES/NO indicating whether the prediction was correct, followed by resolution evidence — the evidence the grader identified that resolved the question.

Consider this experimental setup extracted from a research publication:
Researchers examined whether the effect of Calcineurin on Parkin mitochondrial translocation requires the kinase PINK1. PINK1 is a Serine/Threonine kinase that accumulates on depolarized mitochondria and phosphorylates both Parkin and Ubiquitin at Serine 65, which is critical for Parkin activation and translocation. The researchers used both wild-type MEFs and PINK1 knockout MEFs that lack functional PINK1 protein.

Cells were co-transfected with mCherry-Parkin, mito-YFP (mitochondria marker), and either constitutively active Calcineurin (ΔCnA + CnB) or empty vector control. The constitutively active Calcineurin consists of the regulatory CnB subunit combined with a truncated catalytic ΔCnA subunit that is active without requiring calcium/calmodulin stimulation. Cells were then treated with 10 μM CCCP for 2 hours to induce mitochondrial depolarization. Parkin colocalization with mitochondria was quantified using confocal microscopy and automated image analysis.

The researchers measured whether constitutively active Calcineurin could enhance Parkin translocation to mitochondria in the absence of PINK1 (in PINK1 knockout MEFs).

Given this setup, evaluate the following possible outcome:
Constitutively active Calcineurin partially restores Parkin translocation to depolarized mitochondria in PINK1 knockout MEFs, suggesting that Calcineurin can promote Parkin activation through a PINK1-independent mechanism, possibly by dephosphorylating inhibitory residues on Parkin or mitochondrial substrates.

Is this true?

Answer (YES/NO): NO